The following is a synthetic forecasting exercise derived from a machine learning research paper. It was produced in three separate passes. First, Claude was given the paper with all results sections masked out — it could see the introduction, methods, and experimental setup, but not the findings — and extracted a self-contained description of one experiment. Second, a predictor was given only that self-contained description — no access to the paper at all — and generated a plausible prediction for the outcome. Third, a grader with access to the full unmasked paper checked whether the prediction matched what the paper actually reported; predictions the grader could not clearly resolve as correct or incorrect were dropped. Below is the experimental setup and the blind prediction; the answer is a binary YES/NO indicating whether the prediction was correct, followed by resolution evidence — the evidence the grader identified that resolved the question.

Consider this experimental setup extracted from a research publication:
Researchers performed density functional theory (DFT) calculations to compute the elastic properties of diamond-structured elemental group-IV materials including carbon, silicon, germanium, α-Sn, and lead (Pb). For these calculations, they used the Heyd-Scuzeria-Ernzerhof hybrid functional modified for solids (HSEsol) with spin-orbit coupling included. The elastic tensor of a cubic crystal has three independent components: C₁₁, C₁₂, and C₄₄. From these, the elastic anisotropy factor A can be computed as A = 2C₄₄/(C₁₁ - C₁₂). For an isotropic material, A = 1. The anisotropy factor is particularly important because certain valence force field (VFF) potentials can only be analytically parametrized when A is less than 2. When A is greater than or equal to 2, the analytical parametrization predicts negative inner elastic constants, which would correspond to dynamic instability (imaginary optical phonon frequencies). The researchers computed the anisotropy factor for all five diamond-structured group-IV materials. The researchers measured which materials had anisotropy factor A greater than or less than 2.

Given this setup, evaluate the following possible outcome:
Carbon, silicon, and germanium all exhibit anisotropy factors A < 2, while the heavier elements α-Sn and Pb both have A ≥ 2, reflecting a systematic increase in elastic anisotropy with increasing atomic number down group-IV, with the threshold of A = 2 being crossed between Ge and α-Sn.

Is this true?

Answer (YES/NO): NO